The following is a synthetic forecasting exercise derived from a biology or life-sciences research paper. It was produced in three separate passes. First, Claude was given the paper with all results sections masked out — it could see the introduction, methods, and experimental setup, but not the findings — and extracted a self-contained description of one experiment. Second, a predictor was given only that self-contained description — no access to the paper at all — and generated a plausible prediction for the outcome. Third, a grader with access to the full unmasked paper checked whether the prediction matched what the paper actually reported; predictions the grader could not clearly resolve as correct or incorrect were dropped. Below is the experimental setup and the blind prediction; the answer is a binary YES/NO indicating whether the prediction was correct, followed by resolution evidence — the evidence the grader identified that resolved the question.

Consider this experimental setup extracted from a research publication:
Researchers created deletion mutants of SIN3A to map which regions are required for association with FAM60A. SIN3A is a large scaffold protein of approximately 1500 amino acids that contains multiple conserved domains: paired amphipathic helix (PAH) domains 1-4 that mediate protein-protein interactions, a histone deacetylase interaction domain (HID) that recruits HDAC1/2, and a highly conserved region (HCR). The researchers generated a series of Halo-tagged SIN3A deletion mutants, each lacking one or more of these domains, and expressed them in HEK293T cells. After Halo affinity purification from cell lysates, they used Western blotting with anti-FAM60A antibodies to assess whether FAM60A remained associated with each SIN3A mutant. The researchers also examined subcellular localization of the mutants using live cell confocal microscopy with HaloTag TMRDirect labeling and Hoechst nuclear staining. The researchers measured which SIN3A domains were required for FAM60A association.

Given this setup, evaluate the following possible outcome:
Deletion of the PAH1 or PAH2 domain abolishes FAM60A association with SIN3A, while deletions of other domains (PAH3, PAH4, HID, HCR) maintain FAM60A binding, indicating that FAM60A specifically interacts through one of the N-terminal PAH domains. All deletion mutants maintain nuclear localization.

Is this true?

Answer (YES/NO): NO